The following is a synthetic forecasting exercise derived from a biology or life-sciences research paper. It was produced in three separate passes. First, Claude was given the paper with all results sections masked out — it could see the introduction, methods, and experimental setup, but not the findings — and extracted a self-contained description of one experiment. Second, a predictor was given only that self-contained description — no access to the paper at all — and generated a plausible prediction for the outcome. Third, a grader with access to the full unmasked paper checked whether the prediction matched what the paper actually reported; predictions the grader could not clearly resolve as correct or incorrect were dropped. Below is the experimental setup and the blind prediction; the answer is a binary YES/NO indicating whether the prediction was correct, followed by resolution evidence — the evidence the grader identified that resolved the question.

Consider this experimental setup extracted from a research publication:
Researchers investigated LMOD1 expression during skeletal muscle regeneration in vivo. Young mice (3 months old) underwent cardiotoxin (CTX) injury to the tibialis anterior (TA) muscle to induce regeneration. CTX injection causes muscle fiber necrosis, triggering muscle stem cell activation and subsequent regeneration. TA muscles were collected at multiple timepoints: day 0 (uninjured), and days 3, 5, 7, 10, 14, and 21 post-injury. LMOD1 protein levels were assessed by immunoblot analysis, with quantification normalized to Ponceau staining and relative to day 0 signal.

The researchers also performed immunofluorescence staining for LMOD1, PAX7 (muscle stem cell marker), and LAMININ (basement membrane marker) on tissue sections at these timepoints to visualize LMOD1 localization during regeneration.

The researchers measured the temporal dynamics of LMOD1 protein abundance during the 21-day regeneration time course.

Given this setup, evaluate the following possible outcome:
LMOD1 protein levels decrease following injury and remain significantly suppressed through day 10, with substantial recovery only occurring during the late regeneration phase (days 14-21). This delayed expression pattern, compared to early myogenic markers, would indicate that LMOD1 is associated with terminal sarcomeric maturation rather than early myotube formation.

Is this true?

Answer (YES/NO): NO